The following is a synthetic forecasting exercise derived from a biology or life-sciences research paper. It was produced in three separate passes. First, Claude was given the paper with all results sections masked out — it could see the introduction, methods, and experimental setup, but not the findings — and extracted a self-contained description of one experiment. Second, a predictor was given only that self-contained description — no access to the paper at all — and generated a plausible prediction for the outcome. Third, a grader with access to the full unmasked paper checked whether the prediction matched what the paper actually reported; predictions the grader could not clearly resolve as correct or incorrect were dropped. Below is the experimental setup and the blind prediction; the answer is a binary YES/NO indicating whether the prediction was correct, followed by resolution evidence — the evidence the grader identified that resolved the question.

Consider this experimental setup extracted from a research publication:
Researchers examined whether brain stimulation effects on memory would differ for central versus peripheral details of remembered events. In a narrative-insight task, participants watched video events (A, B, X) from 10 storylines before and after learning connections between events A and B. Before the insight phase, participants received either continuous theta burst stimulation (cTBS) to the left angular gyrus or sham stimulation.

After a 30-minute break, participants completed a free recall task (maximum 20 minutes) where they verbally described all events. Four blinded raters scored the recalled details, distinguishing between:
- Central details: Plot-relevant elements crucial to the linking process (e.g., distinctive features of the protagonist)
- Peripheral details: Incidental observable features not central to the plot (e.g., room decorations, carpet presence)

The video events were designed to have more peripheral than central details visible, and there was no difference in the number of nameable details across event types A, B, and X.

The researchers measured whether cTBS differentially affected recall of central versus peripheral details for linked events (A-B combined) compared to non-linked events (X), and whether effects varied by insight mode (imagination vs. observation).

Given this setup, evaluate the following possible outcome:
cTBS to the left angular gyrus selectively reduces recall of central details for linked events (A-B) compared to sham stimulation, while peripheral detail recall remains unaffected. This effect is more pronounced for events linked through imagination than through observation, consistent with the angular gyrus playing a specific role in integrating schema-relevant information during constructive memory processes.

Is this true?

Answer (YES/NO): NO